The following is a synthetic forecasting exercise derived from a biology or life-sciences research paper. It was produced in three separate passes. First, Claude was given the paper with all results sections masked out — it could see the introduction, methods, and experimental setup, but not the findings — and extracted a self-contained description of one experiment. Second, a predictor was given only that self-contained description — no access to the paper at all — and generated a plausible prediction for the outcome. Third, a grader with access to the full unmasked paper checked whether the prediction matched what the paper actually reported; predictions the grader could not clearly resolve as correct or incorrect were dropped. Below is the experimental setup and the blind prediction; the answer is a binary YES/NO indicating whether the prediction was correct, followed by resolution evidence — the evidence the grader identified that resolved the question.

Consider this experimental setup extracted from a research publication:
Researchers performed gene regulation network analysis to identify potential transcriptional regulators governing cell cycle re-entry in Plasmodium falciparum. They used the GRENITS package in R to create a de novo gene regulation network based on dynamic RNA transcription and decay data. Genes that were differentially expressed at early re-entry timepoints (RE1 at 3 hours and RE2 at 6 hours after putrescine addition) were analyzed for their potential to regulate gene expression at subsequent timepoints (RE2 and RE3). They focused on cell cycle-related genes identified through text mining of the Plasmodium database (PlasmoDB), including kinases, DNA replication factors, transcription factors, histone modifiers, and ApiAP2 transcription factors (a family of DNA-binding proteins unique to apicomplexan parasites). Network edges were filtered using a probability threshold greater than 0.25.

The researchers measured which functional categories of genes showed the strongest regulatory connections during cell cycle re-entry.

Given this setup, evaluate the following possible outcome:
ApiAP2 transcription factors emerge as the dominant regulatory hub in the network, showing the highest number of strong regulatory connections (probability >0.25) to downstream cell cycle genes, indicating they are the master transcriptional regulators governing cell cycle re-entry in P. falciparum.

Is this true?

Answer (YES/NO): NO